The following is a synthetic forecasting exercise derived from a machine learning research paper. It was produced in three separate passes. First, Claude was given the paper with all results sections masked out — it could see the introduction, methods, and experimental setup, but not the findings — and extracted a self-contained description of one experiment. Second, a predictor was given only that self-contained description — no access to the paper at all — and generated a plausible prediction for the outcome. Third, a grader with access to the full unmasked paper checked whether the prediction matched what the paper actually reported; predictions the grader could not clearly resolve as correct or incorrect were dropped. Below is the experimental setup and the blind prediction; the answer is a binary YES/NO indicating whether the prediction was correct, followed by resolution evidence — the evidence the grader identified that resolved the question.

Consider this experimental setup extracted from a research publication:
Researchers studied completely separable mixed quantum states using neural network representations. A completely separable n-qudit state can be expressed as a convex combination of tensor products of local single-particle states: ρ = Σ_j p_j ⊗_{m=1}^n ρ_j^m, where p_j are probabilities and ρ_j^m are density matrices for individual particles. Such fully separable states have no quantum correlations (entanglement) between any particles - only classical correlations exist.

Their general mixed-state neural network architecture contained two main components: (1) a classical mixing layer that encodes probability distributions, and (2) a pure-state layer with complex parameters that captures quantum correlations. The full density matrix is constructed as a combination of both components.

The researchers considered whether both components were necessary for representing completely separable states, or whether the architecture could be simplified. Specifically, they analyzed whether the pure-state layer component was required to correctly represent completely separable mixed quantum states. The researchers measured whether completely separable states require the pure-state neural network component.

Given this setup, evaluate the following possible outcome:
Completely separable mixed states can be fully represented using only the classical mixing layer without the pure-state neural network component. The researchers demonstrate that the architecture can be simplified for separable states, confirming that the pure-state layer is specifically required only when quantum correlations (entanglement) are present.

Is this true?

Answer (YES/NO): YES